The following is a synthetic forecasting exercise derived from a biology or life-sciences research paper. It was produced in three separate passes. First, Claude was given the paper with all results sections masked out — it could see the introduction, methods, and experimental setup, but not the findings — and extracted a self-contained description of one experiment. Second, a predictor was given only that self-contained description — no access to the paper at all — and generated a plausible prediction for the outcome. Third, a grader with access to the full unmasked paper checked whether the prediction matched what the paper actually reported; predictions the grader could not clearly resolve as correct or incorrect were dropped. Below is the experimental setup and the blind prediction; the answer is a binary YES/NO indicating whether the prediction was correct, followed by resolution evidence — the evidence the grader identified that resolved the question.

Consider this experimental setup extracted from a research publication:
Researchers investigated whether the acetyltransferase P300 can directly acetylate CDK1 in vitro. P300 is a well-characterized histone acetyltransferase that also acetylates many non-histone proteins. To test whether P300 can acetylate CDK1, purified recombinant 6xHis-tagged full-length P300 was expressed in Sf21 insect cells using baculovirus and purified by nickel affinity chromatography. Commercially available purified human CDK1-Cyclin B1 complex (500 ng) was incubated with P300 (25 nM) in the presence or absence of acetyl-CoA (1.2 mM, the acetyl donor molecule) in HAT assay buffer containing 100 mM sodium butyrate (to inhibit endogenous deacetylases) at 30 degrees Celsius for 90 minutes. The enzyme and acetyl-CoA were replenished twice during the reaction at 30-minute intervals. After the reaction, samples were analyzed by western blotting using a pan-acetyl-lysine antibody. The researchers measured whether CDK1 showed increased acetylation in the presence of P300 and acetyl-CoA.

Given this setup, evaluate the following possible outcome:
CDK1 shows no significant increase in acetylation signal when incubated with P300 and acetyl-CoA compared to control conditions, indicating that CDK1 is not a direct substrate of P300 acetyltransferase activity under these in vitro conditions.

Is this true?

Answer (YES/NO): NO